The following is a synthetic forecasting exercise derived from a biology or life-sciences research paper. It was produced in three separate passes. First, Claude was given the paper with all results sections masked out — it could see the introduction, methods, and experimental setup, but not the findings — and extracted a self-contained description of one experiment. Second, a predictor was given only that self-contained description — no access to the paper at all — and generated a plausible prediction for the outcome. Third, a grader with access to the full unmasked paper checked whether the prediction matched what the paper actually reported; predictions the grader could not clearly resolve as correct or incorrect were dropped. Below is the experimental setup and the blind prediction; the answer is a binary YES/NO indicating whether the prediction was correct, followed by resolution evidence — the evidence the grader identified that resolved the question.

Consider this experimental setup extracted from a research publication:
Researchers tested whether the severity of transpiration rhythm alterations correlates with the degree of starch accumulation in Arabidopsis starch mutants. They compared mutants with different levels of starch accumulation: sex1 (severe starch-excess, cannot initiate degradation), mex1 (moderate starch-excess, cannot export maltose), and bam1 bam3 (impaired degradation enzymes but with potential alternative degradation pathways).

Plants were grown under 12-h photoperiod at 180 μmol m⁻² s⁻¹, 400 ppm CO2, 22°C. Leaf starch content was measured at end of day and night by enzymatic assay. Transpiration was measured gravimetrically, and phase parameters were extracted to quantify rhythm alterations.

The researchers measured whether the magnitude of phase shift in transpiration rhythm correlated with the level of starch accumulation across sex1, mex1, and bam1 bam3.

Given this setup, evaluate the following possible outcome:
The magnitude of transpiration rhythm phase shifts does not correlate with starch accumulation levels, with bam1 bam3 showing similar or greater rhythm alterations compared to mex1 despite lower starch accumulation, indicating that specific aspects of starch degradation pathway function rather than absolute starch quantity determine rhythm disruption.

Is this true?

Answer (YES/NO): NO